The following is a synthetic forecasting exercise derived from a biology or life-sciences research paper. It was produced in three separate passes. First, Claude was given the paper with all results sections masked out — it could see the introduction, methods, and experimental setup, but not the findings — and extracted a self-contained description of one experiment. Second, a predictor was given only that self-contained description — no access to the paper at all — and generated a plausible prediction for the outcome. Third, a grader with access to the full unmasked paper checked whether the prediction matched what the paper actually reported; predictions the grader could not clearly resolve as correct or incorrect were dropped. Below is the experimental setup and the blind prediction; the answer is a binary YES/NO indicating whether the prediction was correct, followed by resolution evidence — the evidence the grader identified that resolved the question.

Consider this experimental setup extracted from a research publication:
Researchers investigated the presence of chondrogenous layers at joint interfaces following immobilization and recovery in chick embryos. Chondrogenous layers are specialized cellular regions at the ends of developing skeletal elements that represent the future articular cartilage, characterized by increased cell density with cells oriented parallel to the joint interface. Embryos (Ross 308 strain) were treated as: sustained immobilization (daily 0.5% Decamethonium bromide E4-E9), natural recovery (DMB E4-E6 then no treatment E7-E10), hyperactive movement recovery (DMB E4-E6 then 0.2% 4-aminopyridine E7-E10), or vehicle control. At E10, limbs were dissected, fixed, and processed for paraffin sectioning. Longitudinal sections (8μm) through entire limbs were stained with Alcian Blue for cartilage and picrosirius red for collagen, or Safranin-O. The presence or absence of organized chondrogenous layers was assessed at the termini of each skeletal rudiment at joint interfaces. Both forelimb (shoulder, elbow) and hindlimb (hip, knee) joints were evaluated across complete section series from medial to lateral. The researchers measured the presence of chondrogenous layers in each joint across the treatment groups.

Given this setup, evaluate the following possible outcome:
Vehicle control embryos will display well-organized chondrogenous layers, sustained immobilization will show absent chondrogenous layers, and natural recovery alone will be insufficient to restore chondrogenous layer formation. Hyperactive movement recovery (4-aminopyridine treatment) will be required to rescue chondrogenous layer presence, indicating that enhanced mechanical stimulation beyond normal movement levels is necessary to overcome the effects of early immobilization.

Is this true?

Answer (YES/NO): NO